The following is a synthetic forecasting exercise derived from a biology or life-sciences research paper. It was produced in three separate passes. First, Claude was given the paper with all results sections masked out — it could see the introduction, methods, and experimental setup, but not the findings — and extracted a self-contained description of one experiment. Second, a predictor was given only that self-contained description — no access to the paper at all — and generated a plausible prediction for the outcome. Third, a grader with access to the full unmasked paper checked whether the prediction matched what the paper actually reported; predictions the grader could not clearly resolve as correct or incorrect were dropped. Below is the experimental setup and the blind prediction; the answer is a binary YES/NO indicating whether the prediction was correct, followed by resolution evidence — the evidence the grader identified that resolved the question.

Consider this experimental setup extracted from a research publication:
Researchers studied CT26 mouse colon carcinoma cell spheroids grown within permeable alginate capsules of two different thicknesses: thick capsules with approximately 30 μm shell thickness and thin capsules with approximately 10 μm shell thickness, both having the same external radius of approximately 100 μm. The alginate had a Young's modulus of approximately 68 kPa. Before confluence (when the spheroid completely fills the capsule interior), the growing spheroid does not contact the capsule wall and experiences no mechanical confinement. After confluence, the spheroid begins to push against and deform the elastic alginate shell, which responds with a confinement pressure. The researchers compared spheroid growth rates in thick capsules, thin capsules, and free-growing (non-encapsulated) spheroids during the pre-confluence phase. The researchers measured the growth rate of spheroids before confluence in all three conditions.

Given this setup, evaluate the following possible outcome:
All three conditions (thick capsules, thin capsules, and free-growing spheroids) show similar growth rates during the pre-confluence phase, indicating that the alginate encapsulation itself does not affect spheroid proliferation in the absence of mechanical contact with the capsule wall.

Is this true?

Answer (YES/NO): YES